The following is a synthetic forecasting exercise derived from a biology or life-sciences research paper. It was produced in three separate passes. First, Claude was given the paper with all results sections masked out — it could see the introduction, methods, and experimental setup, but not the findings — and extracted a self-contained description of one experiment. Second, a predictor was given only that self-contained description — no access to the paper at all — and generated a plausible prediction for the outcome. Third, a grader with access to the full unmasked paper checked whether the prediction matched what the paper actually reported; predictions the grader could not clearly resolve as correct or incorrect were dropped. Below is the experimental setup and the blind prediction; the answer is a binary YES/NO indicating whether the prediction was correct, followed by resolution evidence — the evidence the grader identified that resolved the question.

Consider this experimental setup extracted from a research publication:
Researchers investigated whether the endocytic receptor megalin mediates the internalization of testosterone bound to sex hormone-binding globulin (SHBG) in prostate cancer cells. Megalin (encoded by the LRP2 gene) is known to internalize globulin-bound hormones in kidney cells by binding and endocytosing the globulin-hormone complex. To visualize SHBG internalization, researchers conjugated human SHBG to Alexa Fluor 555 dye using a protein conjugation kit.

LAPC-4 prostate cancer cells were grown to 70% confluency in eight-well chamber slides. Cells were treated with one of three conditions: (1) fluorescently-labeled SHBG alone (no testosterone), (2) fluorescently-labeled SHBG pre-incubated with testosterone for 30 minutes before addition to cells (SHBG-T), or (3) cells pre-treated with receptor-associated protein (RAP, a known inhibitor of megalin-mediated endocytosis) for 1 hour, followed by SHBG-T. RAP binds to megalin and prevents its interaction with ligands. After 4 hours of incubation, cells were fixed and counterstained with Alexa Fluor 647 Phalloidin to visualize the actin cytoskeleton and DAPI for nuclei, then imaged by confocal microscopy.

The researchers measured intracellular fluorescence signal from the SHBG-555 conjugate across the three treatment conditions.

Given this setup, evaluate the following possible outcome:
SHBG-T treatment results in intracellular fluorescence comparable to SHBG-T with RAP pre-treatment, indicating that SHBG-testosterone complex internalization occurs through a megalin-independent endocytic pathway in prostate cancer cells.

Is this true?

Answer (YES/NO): NO